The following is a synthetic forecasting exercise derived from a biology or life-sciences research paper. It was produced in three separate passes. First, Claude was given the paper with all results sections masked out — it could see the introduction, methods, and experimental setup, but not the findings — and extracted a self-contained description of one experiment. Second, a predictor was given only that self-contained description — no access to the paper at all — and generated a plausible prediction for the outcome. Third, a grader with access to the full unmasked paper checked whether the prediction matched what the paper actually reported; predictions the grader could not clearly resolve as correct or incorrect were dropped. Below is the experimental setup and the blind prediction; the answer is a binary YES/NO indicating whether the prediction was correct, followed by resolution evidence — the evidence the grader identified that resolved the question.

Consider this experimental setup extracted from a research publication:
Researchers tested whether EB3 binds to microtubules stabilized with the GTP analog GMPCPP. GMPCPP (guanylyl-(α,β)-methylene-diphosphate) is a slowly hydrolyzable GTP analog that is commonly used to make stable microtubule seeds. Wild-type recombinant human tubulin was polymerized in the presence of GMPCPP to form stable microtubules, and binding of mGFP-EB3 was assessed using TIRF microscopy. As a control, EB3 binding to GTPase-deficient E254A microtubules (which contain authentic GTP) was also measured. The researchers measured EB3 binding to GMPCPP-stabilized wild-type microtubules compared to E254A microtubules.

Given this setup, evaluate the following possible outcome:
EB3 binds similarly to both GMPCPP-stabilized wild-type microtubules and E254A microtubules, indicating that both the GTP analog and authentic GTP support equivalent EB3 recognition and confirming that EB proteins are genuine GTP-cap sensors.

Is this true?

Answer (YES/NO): NO